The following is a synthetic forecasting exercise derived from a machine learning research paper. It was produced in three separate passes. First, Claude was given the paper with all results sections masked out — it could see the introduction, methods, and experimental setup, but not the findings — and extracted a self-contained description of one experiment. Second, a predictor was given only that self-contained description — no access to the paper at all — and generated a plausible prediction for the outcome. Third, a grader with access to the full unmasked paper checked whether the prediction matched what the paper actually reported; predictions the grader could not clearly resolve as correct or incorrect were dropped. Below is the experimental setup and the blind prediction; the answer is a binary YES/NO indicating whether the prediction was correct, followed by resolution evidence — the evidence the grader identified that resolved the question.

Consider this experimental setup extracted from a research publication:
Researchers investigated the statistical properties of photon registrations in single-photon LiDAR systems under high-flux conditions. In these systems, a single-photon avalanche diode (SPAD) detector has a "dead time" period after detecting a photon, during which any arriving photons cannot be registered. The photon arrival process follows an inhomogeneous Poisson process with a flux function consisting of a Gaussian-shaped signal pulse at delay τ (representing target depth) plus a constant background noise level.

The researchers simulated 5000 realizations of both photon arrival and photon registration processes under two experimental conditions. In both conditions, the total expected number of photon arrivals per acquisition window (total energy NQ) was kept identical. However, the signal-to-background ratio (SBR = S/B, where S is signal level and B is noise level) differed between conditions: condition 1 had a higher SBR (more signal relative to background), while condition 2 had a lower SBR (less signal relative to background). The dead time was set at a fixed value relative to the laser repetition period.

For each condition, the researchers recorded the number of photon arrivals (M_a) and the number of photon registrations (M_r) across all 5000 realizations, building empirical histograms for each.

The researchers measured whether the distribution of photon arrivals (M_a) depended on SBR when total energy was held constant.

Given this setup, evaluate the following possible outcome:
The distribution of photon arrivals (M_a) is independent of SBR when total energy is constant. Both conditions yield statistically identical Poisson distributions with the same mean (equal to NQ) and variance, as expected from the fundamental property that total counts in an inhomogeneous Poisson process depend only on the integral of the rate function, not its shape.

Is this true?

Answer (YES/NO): YES